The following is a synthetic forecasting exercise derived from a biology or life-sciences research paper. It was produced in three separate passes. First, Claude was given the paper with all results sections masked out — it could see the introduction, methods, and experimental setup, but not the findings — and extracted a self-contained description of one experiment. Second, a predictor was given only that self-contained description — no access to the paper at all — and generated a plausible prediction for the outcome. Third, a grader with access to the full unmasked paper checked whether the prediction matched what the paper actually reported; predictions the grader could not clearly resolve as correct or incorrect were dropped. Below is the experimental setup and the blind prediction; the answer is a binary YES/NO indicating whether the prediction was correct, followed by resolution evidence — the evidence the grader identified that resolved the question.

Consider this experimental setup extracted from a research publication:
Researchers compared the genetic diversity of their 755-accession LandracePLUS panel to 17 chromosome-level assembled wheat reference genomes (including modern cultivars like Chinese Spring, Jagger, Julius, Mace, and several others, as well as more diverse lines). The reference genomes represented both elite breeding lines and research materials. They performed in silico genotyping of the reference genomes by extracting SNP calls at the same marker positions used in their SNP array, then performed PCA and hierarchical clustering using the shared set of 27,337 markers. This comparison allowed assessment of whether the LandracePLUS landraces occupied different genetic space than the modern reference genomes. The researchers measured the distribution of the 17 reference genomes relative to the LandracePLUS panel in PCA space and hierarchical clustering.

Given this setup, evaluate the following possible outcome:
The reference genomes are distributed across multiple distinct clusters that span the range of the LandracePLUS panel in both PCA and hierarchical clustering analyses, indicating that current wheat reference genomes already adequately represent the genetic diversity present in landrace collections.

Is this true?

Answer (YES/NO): NO